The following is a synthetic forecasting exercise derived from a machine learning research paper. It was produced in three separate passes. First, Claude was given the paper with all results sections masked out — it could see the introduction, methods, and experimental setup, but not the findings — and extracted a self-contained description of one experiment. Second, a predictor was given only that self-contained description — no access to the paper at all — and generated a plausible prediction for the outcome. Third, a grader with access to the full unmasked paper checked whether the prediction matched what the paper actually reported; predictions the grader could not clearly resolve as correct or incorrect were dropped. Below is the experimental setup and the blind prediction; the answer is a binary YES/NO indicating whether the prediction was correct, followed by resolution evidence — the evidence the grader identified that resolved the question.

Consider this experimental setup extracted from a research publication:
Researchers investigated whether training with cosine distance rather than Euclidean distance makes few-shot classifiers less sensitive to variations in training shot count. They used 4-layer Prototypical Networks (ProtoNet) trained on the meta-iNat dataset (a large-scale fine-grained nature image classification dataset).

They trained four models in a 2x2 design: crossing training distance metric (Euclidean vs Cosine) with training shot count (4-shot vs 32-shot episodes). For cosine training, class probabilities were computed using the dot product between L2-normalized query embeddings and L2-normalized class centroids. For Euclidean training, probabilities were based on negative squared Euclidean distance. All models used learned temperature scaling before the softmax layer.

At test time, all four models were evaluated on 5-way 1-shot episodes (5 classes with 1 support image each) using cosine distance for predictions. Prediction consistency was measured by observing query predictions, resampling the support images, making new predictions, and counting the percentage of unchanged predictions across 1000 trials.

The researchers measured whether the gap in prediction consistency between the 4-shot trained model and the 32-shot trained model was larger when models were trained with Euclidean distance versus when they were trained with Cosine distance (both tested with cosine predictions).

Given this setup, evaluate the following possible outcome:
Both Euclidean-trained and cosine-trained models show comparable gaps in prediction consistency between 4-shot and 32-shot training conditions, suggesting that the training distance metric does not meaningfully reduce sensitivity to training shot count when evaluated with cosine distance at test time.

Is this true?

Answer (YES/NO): NO